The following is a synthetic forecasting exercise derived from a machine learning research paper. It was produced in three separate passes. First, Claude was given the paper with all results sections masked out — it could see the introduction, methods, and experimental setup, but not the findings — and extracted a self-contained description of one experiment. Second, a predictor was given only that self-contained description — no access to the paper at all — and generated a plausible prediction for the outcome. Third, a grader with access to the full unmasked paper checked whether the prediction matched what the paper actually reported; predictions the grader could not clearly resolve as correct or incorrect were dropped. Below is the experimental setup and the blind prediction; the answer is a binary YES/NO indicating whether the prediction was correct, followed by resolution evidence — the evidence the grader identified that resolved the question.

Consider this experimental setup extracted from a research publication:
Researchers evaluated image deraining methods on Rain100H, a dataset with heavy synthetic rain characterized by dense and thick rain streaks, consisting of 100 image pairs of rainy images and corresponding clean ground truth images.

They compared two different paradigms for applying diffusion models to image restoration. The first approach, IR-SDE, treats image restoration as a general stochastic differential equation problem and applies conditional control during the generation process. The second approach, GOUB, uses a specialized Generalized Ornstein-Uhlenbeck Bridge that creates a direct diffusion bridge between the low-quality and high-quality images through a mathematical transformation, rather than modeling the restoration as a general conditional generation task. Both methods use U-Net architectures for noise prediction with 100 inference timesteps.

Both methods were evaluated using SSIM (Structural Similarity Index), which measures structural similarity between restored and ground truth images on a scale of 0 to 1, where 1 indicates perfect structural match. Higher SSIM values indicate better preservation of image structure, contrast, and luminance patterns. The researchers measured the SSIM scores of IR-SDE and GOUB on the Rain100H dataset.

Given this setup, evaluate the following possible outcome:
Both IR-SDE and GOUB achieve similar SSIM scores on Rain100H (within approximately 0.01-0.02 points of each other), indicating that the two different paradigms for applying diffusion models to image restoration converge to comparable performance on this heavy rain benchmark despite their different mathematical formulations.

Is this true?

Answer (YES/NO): YES